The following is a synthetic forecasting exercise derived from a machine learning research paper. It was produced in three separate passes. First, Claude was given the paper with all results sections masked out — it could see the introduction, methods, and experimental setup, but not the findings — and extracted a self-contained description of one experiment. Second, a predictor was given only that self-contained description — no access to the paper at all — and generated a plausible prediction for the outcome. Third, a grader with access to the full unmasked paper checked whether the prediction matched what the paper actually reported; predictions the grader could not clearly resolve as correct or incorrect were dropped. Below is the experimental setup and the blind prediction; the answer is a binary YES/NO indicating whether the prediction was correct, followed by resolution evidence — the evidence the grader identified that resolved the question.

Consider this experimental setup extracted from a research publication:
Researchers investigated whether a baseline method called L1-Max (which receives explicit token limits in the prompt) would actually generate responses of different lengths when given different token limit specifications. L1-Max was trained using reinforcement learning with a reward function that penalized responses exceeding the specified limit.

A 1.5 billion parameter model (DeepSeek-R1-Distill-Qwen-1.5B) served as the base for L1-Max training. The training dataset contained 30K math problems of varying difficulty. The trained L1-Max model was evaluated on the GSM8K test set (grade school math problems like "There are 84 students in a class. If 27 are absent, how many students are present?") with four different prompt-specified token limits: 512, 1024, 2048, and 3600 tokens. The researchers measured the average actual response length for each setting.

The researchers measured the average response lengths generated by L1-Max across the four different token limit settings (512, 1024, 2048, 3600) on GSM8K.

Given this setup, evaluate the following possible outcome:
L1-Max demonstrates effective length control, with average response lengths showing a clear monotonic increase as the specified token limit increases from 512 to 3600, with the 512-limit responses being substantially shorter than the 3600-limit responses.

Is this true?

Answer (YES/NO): NO